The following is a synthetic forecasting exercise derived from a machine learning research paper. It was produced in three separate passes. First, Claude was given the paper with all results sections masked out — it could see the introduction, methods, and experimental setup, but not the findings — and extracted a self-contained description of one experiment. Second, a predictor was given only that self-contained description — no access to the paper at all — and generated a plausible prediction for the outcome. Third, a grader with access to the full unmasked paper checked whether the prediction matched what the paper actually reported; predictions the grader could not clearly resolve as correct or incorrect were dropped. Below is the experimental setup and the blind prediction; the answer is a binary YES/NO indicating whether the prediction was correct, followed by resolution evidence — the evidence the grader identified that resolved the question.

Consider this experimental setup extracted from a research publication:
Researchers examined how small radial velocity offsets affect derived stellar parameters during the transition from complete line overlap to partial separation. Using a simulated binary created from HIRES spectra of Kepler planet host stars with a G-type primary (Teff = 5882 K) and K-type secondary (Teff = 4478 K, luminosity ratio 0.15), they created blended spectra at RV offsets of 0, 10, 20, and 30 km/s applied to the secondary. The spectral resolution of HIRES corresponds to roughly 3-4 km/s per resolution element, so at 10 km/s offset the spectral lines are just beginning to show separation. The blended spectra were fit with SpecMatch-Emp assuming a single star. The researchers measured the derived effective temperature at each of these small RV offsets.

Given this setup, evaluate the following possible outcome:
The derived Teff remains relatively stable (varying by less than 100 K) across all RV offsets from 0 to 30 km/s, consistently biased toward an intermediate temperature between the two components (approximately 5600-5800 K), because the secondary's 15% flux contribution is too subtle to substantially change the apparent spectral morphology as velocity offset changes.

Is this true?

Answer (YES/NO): NO